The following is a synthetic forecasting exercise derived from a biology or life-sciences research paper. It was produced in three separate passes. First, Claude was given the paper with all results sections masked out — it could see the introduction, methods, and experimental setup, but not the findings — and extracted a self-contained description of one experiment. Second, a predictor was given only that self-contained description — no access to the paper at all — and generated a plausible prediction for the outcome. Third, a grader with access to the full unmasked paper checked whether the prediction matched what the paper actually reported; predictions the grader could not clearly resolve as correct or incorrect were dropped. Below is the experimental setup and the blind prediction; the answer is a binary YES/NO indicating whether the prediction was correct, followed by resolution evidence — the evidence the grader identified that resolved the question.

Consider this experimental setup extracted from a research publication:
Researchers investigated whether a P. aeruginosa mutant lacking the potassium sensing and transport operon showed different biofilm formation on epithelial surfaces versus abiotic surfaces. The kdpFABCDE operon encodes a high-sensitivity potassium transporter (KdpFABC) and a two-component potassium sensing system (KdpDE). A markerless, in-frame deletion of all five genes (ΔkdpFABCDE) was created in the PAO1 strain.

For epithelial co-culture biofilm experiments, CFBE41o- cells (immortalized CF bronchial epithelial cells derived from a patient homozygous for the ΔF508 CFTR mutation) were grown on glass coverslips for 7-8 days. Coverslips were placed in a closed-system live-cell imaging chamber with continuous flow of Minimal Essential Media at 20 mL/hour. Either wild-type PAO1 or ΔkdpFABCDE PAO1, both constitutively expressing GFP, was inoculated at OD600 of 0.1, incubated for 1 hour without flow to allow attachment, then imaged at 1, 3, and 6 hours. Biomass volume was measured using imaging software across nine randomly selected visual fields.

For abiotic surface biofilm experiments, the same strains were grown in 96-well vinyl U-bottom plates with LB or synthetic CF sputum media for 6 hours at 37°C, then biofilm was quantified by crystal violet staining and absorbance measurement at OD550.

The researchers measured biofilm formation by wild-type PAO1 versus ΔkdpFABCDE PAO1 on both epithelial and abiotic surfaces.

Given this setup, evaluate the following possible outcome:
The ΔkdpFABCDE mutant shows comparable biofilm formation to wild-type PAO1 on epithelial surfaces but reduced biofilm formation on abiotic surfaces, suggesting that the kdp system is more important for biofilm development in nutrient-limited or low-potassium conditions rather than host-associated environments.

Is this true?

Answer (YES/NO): NO